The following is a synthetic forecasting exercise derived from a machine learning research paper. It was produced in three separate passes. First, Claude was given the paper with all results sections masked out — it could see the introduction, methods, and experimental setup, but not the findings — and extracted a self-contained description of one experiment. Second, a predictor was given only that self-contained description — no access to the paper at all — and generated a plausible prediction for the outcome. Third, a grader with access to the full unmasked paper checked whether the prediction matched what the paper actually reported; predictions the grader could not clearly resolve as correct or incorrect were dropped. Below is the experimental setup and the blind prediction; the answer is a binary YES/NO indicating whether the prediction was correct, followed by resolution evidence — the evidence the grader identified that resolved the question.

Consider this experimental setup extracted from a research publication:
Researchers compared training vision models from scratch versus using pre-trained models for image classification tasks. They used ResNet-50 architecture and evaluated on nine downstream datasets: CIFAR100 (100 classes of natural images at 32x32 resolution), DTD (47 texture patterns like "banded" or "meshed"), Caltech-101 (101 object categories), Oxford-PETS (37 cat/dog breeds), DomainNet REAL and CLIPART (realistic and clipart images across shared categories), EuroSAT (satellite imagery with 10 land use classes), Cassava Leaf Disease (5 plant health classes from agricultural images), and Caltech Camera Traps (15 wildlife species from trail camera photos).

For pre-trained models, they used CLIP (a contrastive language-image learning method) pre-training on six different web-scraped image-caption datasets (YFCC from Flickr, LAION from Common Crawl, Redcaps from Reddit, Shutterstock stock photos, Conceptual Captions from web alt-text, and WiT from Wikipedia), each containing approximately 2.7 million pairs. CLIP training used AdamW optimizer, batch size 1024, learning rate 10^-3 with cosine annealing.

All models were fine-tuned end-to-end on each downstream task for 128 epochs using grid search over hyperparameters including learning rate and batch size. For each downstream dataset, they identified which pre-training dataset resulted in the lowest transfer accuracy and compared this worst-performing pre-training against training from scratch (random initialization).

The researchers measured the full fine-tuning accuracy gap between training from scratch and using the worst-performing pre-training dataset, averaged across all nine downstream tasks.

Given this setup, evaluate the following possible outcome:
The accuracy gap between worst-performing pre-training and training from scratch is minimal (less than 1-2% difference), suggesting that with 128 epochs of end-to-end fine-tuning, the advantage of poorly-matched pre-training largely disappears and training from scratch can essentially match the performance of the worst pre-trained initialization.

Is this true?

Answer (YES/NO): NO